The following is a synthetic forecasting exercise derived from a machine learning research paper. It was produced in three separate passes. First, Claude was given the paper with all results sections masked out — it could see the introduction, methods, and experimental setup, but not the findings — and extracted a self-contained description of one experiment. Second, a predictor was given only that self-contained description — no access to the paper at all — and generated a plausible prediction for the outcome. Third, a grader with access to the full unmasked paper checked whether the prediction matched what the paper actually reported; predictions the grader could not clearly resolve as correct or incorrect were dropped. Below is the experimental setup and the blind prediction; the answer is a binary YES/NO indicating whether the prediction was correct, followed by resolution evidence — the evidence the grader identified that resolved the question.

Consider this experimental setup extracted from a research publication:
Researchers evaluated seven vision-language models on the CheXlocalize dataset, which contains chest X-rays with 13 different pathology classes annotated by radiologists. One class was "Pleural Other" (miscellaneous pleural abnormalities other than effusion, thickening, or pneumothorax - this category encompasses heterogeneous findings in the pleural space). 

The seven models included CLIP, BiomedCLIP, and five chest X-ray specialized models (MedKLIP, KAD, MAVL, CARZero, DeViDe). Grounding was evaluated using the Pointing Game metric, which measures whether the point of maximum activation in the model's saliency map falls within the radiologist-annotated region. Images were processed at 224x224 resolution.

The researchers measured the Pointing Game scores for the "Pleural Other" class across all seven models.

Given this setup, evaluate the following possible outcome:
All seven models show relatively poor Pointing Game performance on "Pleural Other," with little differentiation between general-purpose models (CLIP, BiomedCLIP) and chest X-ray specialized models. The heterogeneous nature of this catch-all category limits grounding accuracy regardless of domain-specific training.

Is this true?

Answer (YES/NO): YES